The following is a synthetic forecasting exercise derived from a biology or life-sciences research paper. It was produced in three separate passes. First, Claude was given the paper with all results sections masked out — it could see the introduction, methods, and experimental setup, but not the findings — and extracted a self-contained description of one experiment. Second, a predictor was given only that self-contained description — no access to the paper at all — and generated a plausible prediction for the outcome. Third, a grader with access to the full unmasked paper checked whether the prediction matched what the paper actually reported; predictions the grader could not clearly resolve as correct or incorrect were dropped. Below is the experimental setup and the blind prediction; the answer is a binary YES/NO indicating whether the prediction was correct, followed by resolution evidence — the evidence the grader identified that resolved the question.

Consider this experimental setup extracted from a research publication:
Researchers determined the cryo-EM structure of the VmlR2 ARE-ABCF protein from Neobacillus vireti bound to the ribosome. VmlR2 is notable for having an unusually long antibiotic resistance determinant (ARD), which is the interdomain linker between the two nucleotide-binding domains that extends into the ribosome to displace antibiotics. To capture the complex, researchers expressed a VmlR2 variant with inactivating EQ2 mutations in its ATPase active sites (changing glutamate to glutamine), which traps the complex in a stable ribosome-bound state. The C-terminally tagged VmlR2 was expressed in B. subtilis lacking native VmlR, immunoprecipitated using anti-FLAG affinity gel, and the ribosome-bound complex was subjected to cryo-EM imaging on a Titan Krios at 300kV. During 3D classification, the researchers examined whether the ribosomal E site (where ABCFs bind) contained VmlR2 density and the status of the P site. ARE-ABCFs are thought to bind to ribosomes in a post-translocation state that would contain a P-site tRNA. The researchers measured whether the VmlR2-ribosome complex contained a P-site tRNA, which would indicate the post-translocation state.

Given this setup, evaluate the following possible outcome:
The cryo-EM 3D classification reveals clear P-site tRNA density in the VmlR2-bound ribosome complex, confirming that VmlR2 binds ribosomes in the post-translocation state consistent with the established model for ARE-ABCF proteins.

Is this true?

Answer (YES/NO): NO